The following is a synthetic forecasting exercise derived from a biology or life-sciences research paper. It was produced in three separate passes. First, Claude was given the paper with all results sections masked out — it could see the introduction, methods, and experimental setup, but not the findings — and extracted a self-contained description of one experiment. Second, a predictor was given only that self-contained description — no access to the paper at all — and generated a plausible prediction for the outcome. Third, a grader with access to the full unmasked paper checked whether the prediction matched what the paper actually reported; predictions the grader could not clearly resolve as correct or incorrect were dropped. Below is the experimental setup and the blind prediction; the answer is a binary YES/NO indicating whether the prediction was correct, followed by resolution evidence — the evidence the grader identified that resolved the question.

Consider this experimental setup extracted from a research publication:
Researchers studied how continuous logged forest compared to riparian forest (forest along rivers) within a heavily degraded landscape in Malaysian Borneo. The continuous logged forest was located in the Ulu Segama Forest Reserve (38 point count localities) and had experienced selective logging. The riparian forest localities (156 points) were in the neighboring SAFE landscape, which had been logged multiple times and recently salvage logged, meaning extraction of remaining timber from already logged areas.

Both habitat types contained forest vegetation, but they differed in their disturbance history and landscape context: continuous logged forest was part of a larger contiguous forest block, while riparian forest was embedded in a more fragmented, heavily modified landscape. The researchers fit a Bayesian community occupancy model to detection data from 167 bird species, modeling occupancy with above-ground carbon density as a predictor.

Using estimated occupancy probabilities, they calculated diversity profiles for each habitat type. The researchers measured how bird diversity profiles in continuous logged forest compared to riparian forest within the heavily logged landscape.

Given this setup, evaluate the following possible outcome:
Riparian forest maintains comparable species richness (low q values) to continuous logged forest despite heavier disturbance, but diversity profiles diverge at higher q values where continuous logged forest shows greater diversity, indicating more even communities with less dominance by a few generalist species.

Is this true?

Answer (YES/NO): NO